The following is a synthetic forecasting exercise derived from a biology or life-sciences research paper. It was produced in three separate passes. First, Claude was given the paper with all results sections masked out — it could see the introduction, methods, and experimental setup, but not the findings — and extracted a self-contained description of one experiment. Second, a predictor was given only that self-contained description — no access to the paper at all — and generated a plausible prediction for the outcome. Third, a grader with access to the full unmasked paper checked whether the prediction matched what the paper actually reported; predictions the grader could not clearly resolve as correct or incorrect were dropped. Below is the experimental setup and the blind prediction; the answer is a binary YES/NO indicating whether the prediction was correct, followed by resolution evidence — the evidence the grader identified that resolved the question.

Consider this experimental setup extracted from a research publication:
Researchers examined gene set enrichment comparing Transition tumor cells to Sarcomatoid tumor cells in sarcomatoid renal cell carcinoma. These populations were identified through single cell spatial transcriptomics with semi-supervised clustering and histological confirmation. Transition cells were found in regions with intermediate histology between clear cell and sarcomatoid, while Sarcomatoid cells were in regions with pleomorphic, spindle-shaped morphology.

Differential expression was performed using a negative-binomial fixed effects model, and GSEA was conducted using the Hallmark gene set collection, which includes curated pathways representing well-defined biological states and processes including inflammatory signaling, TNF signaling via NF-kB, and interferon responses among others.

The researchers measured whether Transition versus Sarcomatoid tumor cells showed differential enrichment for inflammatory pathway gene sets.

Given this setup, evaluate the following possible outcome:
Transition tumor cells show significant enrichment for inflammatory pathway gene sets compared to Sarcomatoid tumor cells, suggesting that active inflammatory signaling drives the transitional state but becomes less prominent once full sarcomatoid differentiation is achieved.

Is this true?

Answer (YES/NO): YES